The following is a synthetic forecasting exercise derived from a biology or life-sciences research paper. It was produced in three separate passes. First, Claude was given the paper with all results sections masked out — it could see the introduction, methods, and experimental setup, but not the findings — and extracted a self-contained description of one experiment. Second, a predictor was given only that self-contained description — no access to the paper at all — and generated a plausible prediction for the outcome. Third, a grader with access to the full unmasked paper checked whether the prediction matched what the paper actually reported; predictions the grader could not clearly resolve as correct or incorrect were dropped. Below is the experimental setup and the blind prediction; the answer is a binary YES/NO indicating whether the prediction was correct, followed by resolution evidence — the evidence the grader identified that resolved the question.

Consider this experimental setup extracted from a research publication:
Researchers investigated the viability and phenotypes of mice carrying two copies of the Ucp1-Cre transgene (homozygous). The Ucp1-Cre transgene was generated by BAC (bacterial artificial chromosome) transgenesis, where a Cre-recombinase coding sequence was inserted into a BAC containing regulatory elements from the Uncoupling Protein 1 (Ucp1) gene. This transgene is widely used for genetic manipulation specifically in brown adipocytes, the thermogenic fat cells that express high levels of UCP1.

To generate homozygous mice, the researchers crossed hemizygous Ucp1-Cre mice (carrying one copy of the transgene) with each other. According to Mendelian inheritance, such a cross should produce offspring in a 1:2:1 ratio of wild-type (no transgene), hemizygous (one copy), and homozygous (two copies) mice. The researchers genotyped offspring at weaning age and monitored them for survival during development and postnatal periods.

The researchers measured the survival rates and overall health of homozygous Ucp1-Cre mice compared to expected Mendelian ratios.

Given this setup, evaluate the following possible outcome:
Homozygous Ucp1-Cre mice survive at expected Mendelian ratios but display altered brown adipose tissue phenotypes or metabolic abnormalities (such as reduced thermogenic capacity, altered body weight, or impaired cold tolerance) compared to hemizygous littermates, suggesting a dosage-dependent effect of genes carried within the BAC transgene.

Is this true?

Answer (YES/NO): NO